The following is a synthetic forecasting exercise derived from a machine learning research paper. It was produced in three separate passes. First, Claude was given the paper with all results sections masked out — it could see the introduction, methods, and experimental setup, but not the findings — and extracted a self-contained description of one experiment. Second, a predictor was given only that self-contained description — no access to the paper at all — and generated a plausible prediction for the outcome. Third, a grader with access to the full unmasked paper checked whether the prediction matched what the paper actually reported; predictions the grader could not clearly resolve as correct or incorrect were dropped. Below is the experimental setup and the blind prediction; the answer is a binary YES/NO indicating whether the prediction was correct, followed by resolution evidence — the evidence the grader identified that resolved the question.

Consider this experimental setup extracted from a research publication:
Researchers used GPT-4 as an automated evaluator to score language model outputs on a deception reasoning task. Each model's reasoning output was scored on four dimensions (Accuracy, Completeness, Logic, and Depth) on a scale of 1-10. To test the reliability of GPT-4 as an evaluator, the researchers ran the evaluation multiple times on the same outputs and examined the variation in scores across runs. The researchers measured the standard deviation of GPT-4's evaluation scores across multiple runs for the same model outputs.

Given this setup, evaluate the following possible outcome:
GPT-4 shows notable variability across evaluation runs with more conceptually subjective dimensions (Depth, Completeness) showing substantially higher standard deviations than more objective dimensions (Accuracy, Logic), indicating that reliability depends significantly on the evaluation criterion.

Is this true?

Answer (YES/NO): NO